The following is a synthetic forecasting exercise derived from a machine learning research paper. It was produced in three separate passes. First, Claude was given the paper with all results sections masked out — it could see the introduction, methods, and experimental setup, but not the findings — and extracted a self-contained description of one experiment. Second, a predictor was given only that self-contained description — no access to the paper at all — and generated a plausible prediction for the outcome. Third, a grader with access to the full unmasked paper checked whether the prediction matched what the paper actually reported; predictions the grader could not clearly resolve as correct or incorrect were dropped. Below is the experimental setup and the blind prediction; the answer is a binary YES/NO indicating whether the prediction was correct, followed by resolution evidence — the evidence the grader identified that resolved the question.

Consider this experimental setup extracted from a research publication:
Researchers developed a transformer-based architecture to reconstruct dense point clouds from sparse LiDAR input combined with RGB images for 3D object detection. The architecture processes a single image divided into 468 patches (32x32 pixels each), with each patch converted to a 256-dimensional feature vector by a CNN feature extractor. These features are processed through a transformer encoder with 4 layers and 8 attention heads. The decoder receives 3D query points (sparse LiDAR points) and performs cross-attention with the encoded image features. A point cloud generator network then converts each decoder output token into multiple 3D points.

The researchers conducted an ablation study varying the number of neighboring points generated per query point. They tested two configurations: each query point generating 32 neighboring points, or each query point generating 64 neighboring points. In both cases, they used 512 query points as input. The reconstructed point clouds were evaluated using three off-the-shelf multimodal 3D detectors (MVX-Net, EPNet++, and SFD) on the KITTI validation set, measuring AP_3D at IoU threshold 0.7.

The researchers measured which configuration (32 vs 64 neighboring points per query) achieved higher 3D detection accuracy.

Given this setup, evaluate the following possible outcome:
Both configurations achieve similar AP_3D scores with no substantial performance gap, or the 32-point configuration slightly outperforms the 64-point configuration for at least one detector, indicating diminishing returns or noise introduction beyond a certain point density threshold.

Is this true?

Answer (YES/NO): YES